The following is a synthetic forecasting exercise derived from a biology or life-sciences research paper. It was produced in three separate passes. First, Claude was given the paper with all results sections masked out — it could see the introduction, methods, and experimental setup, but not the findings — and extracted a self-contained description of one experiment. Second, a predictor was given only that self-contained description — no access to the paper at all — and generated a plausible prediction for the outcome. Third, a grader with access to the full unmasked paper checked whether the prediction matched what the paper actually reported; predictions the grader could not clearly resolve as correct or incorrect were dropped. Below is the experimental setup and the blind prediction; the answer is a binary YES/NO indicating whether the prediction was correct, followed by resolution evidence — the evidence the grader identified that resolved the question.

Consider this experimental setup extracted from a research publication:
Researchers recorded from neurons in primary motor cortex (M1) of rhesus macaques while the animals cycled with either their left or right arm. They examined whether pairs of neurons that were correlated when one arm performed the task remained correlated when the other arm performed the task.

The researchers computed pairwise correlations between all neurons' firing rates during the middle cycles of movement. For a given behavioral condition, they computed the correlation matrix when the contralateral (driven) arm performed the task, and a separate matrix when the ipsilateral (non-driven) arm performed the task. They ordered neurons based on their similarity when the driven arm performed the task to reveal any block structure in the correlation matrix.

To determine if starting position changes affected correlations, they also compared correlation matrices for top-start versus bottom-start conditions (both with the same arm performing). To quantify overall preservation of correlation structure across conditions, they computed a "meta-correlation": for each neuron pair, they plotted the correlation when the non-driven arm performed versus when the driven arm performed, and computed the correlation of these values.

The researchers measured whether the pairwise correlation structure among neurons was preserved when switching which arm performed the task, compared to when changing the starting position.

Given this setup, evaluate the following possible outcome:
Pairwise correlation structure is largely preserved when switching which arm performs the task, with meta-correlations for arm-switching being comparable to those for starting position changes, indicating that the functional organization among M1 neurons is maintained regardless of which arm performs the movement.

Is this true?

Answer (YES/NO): NO